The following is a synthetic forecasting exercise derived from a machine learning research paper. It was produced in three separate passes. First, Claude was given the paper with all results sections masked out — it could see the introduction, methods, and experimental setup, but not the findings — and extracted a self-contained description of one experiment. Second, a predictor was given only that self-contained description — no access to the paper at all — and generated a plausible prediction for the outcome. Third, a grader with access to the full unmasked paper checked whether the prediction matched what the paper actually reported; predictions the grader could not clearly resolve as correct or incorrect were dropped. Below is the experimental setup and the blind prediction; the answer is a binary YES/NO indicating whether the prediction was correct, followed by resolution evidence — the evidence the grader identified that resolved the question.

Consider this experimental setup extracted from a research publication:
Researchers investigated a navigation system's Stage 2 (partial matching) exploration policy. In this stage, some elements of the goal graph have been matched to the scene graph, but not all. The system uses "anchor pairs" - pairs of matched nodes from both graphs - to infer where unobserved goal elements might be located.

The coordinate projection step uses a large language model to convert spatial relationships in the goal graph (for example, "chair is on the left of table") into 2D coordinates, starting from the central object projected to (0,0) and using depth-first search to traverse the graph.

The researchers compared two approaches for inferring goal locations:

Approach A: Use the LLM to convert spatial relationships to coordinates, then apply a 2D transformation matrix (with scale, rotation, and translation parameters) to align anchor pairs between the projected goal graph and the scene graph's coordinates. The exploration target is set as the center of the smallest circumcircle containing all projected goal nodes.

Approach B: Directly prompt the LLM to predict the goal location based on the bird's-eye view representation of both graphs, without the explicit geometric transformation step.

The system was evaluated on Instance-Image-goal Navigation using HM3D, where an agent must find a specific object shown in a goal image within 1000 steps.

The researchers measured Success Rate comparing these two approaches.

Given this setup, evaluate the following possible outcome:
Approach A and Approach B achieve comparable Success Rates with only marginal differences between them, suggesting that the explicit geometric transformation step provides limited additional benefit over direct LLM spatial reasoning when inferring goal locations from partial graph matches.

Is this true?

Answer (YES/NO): NO